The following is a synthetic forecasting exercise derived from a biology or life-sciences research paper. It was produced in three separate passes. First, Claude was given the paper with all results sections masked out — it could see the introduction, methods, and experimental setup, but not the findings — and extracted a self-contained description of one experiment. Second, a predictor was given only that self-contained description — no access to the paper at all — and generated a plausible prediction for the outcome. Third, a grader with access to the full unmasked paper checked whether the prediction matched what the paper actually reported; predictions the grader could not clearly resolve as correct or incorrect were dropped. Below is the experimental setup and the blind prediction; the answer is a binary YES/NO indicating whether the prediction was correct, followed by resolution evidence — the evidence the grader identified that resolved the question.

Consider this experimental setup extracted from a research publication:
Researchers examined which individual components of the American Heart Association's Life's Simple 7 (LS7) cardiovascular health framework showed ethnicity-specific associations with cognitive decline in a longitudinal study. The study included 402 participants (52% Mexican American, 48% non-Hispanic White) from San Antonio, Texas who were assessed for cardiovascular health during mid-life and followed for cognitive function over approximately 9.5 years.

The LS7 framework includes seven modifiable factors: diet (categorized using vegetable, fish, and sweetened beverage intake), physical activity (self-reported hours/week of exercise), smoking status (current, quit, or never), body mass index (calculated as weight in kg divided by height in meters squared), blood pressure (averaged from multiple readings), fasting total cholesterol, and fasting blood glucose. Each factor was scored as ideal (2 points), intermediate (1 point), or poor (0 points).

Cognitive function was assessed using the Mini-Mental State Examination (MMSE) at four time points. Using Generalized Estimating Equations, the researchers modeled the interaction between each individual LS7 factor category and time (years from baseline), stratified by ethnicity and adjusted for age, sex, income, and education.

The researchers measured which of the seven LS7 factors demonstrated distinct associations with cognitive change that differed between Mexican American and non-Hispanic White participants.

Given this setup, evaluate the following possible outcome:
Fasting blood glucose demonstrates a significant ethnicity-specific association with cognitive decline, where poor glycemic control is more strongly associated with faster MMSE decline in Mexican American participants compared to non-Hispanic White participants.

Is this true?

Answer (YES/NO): NO